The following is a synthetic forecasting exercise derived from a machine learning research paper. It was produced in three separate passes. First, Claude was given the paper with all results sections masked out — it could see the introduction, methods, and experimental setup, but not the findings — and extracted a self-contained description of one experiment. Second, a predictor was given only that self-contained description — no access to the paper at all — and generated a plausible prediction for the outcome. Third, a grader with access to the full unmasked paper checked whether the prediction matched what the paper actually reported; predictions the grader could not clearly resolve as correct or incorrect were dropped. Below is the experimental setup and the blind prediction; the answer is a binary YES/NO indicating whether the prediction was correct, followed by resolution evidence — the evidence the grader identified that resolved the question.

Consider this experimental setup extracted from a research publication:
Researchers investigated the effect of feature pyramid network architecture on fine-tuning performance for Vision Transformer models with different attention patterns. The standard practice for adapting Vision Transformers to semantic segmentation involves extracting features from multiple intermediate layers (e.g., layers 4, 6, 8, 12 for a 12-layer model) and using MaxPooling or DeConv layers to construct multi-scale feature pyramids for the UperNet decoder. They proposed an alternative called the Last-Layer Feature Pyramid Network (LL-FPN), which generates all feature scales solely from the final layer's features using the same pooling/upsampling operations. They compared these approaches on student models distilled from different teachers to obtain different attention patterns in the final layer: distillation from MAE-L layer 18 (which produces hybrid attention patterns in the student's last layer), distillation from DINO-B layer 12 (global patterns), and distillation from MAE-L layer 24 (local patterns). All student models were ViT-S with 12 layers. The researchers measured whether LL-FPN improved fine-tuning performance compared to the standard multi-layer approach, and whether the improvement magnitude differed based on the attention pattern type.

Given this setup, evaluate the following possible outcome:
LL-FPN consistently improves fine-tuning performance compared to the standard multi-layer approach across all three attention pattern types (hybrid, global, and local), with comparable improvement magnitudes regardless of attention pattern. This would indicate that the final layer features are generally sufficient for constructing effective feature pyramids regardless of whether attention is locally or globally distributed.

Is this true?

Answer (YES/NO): NO